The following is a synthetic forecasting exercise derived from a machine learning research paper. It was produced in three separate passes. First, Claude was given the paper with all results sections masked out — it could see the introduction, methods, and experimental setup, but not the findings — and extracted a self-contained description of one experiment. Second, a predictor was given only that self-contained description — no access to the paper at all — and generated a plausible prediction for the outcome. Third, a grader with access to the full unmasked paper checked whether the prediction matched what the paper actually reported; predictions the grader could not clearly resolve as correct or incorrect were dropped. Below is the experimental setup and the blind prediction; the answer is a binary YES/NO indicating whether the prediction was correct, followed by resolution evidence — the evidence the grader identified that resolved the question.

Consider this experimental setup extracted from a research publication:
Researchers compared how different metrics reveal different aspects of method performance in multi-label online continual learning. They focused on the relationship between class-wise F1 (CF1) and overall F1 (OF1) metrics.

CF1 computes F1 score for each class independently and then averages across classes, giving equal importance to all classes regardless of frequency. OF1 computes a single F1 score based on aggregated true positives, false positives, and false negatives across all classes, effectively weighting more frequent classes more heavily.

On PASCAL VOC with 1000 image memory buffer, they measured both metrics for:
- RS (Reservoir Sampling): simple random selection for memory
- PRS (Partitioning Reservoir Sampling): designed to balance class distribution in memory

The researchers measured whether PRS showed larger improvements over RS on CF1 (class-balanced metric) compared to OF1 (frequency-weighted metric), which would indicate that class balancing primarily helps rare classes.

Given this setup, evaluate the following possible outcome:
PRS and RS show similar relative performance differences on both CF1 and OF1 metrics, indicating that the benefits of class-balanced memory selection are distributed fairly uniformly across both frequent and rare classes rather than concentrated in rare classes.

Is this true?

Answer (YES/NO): NO